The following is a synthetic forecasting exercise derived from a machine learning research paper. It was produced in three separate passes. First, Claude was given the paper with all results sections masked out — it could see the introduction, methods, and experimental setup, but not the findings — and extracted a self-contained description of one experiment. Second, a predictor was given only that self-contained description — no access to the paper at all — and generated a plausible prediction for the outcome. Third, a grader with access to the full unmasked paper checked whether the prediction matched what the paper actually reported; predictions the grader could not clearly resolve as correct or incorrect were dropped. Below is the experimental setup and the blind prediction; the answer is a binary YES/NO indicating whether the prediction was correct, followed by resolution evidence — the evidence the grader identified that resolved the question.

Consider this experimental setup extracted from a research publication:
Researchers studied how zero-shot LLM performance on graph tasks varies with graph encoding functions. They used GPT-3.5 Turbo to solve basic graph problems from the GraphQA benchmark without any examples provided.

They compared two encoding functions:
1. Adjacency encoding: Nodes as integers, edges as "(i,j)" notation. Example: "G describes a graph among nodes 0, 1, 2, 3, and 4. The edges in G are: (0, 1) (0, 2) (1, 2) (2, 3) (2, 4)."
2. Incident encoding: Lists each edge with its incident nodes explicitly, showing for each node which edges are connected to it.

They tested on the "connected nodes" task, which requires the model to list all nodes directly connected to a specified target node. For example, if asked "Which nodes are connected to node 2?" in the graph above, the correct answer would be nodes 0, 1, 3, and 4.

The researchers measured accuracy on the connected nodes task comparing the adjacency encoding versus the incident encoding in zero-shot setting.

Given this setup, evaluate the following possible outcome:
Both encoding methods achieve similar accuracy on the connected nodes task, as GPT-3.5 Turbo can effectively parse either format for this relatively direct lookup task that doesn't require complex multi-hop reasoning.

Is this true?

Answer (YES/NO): NO